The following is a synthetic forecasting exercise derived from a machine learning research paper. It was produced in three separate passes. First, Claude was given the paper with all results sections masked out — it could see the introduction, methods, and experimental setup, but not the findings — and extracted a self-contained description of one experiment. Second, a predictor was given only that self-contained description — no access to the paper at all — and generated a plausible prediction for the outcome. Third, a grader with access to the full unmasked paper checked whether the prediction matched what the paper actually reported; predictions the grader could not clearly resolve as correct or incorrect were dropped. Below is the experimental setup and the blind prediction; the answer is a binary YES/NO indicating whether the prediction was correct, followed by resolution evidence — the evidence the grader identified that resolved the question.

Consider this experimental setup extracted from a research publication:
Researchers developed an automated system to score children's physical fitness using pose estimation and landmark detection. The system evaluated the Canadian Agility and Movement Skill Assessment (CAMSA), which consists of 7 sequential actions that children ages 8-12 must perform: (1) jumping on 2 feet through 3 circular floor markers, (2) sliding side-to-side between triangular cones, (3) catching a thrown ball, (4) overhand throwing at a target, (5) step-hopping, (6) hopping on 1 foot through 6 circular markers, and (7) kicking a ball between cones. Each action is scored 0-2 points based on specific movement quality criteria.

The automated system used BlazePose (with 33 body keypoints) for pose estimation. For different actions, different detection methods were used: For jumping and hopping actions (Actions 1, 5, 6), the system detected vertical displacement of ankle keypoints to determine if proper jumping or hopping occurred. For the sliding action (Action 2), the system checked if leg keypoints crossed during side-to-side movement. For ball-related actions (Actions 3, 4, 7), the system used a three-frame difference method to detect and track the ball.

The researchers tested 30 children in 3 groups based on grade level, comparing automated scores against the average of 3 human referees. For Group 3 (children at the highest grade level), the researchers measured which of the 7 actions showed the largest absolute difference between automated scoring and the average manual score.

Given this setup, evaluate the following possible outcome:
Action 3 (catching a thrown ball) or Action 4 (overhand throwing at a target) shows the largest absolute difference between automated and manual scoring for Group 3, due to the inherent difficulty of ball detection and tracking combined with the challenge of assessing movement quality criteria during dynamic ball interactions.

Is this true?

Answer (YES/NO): NO